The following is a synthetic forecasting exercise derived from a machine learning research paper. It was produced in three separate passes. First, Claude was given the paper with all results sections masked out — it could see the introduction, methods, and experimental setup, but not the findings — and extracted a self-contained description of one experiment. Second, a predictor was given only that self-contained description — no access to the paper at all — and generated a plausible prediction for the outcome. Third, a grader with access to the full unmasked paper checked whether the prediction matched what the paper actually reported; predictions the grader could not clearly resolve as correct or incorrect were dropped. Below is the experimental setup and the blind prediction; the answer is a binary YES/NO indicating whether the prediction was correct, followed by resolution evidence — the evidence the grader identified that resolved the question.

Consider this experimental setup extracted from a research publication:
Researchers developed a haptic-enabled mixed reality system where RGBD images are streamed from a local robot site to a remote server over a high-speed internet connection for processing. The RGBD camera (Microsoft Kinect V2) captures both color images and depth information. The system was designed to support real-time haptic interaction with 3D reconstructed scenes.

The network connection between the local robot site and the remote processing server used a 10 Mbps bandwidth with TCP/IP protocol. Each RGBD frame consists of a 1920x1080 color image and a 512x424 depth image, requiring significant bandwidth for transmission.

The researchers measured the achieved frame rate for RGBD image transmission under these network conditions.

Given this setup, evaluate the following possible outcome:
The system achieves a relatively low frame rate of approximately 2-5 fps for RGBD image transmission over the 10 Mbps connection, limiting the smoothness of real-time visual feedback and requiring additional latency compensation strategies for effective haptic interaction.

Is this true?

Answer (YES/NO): NO